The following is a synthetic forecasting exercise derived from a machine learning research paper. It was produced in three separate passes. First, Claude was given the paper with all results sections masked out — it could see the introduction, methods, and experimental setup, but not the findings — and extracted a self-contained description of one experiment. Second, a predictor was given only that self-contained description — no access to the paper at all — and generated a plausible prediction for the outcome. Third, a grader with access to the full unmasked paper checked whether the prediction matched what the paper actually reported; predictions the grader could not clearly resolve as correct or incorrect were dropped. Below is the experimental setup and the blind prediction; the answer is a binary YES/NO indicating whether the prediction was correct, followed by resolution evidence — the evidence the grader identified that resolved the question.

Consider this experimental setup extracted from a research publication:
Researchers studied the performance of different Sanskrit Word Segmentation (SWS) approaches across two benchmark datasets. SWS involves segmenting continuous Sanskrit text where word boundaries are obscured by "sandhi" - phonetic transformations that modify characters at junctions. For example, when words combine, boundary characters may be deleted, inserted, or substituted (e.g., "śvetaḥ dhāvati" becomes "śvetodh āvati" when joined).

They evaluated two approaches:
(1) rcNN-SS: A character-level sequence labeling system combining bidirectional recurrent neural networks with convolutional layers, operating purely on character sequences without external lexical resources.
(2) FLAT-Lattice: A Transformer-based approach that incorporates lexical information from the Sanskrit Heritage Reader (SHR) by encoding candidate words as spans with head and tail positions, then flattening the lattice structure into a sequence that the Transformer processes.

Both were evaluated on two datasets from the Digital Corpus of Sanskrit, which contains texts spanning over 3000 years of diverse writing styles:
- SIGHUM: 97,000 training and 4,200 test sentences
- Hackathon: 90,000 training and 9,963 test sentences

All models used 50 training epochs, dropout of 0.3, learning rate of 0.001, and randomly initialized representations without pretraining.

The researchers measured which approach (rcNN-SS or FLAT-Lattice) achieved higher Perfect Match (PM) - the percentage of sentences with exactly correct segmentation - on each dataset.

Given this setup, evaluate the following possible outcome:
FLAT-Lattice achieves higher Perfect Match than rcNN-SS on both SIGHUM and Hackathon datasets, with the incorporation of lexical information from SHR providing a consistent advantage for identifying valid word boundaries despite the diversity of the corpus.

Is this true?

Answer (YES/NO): NO